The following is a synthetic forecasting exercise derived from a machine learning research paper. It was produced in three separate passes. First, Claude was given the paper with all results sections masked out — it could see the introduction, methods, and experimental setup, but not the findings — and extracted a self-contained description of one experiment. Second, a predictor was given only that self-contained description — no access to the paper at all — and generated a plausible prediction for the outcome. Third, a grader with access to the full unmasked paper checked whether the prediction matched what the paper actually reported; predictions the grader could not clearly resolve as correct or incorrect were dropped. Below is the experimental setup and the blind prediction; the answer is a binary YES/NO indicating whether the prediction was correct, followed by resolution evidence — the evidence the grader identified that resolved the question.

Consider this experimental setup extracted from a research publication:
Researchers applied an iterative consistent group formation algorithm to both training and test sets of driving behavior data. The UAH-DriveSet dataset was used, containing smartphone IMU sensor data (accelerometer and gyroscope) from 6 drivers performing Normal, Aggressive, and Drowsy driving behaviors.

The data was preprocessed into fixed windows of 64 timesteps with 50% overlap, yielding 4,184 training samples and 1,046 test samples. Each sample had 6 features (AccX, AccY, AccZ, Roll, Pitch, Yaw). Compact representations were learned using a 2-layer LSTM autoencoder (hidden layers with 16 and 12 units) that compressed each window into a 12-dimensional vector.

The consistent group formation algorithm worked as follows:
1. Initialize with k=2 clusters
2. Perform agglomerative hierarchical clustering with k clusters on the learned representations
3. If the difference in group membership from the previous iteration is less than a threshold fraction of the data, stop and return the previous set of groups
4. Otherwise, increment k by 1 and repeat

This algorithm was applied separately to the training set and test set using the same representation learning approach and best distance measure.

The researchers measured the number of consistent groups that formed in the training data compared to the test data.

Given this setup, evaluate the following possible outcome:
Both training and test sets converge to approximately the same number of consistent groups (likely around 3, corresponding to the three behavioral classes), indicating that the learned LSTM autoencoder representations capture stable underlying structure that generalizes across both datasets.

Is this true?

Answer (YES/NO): NO